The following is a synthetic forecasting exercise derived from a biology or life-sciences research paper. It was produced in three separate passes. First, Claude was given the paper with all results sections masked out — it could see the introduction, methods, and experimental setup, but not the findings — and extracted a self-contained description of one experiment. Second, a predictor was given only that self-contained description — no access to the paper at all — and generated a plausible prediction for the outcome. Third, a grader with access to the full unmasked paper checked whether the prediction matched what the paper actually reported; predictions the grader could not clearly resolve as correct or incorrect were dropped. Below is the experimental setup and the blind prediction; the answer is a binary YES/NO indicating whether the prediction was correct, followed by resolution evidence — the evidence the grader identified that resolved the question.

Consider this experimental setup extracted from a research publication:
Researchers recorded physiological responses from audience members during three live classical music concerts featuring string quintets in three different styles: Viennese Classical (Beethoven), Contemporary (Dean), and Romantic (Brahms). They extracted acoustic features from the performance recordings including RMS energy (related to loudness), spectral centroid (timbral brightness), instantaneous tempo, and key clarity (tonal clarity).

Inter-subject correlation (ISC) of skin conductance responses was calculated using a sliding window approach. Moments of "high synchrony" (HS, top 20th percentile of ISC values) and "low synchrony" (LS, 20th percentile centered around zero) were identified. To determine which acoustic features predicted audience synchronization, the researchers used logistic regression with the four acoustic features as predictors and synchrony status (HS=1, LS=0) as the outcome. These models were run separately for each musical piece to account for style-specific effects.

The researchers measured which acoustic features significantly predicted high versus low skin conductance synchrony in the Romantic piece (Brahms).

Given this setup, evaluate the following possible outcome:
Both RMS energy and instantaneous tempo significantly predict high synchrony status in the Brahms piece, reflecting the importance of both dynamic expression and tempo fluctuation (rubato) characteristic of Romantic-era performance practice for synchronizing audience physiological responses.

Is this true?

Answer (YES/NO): NO